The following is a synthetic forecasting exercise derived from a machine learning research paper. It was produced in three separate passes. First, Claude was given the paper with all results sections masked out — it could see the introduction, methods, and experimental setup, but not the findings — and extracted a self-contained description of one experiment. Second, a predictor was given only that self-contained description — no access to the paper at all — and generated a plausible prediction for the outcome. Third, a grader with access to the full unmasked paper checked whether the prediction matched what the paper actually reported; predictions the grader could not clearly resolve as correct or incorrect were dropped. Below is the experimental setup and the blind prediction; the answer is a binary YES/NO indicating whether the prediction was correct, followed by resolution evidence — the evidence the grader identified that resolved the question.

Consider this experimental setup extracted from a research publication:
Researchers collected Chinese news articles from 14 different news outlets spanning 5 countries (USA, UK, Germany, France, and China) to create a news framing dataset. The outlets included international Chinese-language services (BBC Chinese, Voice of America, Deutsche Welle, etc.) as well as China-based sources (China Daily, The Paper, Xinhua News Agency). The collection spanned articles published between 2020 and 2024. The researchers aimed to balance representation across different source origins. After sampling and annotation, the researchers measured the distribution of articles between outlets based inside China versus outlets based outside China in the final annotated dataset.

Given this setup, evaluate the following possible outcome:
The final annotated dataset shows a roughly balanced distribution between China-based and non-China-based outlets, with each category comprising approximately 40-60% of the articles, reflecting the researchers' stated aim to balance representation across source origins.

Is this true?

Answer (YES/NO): NO